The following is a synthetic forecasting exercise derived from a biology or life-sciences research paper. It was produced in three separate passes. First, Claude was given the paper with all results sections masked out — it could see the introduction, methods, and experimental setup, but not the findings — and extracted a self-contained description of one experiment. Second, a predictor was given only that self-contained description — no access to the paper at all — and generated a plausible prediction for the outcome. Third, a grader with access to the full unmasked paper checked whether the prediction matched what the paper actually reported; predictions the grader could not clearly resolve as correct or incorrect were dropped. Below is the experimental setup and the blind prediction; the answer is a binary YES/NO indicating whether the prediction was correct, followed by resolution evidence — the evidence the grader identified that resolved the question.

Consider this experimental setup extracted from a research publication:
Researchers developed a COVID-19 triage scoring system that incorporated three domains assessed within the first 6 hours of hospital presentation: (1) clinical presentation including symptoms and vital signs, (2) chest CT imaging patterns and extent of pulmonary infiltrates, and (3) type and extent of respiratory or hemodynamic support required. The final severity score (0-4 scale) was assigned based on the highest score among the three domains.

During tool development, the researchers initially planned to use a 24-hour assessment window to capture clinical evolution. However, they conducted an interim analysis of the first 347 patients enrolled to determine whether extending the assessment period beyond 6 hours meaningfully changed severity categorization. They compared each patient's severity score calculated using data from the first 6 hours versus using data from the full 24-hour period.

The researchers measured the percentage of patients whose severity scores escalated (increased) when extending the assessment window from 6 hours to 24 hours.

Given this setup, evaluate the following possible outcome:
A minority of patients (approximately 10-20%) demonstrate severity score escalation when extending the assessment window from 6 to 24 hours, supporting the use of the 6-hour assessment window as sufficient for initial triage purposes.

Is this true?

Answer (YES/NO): NO